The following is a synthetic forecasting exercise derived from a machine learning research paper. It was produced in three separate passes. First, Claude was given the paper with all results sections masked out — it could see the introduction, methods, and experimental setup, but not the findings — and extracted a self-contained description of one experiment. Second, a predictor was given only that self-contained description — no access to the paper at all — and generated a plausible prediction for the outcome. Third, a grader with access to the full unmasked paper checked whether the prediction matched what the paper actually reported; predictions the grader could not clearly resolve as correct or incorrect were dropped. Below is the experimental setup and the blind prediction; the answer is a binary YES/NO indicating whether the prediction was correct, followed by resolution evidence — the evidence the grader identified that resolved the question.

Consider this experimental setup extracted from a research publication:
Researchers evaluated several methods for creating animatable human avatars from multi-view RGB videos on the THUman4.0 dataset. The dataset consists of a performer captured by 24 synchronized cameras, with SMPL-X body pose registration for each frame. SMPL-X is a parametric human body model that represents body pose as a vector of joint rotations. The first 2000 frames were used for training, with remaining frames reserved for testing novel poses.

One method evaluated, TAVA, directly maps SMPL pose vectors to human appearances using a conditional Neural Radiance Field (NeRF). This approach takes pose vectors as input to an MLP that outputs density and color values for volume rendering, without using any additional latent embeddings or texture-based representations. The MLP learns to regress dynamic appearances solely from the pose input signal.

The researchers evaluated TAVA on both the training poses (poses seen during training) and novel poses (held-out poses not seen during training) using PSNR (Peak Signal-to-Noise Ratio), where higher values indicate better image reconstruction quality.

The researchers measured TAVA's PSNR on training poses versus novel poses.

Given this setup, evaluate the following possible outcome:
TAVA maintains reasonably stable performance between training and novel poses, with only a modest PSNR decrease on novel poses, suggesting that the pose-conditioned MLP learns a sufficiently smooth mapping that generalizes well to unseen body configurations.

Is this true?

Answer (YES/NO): NO